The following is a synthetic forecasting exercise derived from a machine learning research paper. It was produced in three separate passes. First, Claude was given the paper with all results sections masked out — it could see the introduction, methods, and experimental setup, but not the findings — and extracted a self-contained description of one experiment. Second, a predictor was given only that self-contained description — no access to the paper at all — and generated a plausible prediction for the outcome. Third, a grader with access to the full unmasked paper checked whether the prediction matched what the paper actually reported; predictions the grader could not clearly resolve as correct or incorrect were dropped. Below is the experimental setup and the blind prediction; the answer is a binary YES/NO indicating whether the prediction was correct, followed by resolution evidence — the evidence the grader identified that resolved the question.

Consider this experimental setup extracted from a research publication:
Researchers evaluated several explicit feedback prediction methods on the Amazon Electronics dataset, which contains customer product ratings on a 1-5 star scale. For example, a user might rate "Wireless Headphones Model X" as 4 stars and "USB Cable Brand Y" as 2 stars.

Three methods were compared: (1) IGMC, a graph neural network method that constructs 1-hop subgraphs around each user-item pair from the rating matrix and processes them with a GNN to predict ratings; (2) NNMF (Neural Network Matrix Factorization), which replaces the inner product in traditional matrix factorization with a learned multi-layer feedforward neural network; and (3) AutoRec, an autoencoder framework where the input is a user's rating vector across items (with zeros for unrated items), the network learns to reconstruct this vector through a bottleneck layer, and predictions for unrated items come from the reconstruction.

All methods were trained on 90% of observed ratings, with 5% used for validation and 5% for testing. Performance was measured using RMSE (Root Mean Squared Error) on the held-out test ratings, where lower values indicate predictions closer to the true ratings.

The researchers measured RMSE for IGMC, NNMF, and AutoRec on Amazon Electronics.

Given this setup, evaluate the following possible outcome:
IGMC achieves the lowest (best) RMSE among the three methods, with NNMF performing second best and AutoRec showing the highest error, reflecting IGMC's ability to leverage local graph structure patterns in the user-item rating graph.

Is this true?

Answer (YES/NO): NO